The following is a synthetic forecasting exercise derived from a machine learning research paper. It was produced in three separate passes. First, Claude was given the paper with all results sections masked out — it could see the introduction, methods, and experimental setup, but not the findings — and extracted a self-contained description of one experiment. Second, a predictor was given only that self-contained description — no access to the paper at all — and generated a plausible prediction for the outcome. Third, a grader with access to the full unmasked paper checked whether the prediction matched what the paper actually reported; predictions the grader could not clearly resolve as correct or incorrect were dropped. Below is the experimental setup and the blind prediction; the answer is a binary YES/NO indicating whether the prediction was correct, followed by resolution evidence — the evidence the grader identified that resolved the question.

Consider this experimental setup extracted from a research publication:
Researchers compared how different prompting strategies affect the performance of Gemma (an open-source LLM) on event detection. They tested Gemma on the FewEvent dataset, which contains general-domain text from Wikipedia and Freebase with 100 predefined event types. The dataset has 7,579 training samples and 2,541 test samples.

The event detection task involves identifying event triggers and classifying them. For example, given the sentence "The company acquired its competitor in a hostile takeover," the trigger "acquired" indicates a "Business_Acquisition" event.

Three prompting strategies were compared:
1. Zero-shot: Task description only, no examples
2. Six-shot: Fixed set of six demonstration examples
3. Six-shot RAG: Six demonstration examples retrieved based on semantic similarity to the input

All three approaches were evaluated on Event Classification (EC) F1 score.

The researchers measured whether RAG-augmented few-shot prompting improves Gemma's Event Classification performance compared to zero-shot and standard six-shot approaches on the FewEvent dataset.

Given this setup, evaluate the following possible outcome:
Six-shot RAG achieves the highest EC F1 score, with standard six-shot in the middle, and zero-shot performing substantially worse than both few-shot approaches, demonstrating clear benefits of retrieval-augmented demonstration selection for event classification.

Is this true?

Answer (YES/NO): NO